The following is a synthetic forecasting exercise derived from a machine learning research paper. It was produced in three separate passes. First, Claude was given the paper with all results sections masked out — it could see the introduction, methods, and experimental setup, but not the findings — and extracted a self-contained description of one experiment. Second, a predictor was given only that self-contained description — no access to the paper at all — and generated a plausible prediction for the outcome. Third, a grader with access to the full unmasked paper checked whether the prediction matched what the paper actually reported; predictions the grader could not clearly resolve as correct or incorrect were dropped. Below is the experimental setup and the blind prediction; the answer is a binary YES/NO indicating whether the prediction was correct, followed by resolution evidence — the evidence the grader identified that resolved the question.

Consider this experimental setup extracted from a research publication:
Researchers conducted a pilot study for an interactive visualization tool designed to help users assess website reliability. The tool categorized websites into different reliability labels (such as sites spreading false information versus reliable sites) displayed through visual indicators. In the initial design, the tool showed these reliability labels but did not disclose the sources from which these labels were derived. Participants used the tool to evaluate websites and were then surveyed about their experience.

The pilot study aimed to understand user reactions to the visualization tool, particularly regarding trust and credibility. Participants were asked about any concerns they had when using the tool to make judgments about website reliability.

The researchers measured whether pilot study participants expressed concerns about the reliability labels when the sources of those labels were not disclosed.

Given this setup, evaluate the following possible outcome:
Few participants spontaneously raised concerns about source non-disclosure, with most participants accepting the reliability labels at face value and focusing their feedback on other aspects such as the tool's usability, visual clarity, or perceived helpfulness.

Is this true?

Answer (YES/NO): NO